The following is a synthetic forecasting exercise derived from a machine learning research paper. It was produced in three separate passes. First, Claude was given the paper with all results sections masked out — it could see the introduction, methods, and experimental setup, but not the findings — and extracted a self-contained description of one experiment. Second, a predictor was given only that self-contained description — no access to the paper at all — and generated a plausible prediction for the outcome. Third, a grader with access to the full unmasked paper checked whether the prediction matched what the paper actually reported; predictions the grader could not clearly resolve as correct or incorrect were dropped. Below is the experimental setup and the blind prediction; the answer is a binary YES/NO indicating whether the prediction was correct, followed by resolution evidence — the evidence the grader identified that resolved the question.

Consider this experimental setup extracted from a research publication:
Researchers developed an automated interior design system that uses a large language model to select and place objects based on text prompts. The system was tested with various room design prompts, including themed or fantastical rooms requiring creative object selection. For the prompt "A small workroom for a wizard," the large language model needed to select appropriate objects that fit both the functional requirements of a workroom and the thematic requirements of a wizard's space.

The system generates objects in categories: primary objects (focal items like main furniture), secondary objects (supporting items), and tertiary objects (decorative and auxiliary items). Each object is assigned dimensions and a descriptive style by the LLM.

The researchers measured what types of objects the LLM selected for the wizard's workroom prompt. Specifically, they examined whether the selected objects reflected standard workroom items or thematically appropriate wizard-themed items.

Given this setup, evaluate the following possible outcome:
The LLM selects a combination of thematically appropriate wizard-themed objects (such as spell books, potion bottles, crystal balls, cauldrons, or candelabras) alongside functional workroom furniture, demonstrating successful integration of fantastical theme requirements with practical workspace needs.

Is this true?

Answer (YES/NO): YES